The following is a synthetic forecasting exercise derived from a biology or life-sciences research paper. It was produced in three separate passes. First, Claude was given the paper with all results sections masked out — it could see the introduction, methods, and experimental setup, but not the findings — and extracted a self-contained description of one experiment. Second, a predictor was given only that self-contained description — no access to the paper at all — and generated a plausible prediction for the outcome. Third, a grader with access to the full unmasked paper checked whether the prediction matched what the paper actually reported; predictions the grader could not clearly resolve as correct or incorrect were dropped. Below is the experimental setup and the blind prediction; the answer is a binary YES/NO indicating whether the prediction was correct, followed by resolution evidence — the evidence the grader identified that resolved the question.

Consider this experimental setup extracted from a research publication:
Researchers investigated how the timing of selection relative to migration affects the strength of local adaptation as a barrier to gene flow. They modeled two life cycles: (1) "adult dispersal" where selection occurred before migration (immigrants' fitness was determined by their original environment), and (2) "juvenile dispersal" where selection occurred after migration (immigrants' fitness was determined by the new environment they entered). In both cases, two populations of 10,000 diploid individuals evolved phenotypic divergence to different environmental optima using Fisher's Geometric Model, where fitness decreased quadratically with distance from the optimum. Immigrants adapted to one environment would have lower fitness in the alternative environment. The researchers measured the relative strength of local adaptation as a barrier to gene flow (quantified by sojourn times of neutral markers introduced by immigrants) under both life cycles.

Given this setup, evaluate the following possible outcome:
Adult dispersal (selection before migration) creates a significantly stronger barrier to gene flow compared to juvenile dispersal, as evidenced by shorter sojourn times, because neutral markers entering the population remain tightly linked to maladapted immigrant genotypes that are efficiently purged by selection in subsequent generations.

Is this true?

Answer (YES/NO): NO